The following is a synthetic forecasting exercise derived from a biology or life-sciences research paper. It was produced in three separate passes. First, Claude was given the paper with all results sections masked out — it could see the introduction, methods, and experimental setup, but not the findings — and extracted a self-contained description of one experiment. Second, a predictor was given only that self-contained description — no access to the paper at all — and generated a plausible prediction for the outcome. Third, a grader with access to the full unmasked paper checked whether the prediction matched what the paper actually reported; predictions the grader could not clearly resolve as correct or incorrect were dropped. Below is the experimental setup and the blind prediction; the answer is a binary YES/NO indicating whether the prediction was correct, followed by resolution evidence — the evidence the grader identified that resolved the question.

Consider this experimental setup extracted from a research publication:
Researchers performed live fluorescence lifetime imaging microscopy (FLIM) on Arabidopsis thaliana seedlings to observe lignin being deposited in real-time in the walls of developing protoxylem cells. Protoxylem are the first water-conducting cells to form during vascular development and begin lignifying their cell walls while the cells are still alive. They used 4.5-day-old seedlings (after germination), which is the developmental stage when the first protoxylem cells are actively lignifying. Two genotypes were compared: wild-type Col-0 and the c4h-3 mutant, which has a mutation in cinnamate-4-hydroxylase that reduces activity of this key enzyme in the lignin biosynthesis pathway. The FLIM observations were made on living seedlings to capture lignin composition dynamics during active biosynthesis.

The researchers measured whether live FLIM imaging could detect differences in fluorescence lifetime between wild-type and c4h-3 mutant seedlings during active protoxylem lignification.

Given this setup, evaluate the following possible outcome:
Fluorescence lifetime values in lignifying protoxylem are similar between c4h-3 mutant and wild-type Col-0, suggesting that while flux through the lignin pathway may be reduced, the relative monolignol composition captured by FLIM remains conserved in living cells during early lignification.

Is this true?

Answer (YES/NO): NO